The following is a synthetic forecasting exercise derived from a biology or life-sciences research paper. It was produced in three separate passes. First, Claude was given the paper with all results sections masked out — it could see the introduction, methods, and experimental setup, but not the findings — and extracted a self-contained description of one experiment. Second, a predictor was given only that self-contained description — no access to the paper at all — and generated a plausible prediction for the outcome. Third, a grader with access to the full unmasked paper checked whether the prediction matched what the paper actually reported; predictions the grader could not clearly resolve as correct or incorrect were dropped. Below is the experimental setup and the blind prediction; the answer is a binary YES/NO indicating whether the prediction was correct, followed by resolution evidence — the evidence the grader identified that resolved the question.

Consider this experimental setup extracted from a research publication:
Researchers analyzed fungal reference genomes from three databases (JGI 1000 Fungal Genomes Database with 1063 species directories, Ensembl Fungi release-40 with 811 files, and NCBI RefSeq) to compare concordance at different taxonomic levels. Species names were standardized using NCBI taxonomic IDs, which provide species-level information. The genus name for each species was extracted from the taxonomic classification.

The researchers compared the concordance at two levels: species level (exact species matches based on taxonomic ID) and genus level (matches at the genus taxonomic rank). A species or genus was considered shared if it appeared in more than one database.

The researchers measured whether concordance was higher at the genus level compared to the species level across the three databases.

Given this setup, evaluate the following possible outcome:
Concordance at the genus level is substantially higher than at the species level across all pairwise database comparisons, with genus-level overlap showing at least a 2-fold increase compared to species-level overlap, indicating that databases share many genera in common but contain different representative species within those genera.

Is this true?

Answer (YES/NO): NO